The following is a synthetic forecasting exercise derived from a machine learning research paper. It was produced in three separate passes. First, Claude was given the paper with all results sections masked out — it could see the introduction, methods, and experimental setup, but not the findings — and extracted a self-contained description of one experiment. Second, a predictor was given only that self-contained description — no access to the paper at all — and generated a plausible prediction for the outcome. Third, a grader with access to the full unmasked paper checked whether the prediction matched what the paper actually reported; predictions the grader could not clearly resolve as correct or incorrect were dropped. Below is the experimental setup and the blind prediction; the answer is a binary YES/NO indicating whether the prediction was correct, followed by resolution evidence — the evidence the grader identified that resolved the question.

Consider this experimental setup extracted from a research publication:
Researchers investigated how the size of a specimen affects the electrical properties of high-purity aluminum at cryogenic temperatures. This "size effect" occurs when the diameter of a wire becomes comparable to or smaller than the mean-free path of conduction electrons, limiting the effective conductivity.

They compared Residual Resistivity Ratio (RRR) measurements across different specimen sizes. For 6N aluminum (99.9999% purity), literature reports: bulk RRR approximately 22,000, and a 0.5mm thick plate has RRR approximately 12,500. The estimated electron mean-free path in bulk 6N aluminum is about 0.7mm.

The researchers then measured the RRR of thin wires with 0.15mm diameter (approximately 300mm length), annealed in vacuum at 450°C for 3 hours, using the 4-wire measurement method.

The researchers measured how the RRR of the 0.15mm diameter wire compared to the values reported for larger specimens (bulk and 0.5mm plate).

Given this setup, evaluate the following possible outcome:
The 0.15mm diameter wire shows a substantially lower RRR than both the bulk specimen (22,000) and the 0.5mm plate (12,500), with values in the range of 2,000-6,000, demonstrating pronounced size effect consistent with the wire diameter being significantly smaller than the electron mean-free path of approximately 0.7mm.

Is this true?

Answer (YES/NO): YES